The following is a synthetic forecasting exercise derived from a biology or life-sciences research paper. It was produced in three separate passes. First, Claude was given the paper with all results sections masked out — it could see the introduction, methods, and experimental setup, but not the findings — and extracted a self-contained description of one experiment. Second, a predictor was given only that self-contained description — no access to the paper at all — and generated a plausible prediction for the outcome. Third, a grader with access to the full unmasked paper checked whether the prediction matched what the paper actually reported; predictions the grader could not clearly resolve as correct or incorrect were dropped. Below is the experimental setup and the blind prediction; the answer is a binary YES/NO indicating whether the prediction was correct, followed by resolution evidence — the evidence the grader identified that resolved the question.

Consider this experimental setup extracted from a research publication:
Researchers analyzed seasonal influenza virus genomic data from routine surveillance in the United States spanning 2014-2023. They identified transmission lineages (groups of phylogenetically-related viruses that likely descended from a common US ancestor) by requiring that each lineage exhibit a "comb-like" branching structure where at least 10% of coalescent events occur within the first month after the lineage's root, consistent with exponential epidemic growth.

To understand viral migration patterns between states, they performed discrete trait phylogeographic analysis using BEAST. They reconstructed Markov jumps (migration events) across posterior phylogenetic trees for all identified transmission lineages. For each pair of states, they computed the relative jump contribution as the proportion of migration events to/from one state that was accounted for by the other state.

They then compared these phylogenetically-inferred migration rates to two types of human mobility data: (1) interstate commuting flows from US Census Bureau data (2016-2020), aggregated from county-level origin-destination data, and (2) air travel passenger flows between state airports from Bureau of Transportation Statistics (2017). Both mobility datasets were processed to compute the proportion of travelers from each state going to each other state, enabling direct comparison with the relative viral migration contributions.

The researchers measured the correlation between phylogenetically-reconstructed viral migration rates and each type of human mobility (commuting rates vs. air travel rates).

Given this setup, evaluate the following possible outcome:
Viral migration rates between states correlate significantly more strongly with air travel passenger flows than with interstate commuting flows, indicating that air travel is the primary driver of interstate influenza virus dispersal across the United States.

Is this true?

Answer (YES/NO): NO